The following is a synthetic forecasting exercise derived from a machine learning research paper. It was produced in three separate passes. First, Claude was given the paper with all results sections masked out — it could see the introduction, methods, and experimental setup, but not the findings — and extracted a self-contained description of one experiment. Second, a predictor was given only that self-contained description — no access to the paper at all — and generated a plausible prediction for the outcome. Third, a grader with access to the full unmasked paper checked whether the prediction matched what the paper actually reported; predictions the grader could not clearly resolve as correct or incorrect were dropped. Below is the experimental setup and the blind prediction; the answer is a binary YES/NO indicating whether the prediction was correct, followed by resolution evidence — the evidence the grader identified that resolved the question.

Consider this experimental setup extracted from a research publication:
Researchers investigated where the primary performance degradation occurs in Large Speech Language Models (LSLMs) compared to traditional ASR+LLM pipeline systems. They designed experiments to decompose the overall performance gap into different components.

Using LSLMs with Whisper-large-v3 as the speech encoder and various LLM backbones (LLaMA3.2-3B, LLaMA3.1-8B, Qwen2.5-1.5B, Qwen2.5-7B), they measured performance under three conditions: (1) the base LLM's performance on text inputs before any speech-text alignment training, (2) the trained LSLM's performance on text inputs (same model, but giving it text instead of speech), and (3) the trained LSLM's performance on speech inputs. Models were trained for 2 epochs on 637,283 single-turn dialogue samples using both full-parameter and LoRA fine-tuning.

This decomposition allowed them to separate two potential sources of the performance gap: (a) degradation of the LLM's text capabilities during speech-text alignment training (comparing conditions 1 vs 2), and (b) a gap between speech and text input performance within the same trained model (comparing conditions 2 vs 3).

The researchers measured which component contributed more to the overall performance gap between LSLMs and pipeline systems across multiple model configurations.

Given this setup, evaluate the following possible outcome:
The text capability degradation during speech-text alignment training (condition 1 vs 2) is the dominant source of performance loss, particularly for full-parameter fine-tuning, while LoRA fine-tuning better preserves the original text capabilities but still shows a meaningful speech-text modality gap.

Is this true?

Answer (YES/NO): NO